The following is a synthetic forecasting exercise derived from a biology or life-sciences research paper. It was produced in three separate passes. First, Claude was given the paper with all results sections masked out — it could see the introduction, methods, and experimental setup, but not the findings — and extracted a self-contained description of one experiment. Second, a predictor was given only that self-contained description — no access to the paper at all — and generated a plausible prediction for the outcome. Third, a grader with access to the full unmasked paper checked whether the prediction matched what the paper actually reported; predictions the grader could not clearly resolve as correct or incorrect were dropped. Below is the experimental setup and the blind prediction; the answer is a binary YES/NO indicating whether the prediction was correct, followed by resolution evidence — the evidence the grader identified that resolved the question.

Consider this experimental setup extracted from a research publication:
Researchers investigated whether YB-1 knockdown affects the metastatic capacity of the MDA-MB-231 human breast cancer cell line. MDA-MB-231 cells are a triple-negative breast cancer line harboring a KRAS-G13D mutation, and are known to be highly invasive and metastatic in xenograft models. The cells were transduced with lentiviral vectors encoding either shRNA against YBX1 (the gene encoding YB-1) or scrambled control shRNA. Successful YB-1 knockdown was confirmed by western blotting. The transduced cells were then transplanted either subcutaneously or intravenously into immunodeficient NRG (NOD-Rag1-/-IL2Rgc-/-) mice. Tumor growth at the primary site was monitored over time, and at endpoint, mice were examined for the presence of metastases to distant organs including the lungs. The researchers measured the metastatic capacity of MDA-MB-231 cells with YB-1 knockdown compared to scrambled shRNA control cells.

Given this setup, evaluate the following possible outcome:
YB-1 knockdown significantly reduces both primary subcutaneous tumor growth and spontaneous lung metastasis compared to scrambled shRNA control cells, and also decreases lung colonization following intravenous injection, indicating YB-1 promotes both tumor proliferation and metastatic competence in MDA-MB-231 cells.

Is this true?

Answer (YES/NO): NO